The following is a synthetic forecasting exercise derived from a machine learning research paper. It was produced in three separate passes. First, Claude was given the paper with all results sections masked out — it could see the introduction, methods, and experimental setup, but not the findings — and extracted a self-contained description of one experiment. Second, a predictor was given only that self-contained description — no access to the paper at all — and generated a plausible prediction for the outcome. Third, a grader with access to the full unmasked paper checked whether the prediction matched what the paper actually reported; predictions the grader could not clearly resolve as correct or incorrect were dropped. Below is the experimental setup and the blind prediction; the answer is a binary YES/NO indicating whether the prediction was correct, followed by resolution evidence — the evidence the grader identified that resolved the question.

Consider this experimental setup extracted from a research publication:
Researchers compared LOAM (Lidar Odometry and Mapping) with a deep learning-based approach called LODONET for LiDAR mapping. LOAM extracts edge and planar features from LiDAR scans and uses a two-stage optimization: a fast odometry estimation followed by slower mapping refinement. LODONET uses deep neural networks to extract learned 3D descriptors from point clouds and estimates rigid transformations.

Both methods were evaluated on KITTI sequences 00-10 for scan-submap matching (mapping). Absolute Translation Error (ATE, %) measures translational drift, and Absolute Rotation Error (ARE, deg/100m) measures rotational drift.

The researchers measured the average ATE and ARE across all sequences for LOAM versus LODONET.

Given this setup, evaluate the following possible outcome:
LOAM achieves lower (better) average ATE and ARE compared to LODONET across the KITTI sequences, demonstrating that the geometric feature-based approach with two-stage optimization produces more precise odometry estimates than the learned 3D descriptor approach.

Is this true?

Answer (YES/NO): YES